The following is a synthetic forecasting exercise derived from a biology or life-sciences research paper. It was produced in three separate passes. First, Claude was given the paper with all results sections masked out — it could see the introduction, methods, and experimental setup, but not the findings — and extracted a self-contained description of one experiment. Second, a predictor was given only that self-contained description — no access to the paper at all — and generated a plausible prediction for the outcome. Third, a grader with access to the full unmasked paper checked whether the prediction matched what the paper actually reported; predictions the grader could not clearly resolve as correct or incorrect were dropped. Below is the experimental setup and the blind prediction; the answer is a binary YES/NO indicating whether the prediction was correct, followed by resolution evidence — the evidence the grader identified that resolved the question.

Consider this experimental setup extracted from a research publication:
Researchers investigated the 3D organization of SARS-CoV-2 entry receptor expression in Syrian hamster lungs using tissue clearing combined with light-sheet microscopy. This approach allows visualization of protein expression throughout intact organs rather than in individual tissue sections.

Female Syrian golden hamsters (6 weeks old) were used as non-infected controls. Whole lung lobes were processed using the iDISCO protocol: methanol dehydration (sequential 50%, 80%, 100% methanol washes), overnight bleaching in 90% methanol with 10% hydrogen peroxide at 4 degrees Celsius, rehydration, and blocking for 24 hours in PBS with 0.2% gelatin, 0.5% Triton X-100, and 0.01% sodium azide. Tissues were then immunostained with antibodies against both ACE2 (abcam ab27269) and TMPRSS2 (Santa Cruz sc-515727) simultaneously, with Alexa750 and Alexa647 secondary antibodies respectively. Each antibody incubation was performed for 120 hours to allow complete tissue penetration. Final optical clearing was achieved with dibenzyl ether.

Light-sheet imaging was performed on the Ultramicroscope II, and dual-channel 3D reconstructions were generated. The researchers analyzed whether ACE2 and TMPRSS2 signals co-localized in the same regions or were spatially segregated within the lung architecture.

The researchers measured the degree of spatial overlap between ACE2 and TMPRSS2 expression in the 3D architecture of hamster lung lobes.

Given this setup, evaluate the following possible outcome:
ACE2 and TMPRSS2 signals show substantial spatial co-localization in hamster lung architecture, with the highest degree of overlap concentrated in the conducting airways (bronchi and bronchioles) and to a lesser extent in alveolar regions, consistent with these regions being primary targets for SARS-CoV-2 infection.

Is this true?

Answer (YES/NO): NO